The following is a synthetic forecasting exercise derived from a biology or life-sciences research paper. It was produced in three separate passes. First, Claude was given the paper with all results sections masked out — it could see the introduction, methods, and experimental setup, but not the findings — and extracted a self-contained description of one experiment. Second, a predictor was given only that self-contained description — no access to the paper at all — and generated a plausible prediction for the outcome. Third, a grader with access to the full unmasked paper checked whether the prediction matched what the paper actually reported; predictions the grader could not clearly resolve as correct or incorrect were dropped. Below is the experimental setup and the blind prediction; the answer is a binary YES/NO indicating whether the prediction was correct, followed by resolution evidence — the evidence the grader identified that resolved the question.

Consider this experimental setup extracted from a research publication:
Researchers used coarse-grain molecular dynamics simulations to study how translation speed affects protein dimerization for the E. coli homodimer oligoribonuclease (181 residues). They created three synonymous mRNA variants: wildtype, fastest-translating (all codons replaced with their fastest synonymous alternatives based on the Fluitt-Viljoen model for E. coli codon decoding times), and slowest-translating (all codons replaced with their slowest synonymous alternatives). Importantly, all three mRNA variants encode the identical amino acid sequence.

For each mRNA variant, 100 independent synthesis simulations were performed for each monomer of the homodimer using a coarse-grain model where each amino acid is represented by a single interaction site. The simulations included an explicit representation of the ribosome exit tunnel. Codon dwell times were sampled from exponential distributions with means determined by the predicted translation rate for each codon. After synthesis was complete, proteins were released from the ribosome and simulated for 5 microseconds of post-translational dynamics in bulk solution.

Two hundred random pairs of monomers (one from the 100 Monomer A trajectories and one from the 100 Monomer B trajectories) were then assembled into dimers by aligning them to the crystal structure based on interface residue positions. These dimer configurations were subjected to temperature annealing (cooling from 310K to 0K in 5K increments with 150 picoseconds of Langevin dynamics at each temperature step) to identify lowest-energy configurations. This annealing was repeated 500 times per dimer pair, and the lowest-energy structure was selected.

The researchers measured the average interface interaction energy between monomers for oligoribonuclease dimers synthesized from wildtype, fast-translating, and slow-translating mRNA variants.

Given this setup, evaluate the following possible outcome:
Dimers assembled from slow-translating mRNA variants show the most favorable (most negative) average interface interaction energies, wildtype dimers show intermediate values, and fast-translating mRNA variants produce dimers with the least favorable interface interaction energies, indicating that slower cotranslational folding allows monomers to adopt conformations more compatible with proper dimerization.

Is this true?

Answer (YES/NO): NO